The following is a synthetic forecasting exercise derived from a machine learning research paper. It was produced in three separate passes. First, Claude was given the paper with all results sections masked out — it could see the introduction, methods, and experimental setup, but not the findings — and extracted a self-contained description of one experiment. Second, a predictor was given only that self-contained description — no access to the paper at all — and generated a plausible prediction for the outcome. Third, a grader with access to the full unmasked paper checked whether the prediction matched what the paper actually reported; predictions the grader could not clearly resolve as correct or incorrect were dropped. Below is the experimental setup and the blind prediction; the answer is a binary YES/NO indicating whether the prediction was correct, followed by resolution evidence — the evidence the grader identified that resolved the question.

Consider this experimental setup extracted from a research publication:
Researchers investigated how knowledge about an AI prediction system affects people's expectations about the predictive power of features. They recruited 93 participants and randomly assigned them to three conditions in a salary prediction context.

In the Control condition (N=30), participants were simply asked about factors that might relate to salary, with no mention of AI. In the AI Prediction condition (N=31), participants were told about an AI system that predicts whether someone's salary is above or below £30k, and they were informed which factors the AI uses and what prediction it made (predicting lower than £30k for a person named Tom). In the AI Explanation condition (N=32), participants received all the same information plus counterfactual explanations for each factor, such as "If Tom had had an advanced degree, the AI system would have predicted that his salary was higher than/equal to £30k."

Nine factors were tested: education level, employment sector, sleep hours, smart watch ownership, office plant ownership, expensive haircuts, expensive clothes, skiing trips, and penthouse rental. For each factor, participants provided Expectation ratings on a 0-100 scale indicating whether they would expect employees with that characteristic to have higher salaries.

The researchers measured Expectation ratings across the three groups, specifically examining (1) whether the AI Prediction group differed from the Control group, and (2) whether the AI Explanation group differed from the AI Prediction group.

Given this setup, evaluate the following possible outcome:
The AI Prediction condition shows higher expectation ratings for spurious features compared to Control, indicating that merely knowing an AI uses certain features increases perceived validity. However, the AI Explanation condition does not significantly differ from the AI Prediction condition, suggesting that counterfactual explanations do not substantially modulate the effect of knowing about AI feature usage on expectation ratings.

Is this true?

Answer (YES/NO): YES